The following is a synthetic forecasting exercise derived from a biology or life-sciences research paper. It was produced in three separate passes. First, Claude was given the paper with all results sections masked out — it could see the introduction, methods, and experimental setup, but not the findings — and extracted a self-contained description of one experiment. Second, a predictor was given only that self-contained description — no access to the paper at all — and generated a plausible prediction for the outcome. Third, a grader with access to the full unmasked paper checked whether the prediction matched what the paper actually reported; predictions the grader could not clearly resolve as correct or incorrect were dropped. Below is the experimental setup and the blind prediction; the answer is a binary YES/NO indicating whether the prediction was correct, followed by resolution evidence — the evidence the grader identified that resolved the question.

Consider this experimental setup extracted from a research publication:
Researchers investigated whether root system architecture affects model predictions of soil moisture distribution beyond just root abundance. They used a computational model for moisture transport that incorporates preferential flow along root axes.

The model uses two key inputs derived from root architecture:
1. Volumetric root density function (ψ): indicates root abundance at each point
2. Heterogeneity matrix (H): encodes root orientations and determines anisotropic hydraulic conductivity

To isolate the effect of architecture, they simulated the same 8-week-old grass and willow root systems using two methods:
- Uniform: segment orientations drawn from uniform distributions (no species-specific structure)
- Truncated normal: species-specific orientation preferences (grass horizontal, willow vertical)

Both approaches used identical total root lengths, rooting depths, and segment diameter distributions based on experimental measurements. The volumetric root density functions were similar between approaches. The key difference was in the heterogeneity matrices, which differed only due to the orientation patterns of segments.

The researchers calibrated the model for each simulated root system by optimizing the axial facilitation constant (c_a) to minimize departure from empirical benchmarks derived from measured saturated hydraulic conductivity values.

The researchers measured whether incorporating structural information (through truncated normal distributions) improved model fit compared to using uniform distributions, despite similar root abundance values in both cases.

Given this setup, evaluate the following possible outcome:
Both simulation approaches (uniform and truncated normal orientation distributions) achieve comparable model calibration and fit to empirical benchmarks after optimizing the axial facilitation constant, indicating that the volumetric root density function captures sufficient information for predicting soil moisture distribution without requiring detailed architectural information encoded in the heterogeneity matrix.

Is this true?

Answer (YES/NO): NO